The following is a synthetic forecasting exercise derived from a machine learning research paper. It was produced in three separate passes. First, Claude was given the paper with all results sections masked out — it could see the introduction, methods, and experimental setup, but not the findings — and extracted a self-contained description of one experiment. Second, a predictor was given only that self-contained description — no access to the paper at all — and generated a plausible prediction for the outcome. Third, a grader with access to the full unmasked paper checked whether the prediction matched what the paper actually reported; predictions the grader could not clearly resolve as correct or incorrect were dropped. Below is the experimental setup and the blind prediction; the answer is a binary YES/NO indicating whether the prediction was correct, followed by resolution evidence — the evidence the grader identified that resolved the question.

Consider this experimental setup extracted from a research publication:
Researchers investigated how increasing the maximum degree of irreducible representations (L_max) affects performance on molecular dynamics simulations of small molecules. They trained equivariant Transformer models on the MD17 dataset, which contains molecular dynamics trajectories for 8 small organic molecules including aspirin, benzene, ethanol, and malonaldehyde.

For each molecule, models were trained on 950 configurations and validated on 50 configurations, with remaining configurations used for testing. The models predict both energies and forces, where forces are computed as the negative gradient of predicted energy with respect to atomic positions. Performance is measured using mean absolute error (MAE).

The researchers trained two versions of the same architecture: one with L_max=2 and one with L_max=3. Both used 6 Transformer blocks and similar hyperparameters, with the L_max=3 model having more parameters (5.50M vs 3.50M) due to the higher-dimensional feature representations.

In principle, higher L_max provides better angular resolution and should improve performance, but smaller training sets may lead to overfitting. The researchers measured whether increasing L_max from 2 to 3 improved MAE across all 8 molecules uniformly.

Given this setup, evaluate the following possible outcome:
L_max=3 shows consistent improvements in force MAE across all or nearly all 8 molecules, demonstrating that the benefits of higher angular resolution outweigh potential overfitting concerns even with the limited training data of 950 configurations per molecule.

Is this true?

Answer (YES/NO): NO